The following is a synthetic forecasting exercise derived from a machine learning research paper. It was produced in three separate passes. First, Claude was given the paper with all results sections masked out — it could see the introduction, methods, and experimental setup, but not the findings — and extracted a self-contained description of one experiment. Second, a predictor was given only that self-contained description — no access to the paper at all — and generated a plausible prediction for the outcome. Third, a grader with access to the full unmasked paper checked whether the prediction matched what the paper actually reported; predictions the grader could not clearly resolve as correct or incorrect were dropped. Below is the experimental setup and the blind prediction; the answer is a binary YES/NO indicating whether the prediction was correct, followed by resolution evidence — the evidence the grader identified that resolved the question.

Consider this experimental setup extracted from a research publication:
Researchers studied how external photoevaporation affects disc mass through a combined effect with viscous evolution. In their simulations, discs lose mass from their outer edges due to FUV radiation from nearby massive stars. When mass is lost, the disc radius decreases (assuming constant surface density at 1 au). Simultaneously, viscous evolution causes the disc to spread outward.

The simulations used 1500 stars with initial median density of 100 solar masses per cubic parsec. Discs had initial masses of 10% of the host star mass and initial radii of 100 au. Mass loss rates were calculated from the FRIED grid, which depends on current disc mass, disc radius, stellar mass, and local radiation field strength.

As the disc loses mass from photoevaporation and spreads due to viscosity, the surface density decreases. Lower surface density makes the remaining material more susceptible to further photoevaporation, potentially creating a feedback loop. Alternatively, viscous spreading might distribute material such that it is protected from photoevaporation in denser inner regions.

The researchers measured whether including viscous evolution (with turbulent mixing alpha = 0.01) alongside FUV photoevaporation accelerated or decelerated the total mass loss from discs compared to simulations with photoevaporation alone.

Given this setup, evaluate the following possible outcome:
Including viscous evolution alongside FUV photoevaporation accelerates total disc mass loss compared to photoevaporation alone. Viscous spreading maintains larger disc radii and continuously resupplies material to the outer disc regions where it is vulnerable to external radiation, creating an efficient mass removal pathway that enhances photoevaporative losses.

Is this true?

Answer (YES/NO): YES